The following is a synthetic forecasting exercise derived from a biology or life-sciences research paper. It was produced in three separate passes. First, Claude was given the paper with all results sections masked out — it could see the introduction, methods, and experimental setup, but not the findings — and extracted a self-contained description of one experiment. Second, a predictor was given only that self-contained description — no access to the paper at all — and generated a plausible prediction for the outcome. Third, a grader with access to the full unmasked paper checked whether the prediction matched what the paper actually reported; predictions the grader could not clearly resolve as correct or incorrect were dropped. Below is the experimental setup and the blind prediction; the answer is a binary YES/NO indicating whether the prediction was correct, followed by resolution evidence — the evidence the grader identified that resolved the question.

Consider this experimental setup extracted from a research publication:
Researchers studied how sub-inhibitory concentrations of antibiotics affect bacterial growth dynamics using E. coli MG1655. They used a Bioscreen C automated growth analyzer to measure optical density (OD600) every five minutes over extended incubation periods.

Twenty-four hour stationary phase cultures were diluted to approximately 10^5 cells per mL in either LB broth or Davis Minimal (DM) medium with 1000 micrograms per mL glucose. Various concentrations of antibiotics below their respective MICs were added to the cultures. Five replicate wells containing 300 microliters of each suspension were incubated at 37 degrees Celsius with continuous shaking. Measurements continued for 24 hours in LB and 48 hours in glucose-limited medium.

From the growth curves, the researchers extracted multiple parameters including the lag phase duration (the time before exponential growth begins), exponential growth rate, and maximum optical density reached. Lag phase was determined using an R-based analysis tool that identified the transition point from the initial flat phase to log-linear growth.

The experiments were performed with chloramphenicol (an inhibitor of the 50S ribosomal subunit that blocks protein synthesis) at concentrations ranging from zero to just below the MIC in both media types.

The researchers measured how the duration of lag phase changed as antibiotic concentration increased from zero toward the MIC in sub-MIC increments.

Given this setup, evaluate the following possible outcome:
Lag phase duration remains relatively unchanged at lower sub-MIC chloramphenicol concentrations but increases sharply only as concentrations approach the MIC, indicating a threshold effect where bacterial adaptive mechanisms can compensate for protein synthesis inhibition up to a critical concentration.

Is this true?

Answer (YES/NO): NO